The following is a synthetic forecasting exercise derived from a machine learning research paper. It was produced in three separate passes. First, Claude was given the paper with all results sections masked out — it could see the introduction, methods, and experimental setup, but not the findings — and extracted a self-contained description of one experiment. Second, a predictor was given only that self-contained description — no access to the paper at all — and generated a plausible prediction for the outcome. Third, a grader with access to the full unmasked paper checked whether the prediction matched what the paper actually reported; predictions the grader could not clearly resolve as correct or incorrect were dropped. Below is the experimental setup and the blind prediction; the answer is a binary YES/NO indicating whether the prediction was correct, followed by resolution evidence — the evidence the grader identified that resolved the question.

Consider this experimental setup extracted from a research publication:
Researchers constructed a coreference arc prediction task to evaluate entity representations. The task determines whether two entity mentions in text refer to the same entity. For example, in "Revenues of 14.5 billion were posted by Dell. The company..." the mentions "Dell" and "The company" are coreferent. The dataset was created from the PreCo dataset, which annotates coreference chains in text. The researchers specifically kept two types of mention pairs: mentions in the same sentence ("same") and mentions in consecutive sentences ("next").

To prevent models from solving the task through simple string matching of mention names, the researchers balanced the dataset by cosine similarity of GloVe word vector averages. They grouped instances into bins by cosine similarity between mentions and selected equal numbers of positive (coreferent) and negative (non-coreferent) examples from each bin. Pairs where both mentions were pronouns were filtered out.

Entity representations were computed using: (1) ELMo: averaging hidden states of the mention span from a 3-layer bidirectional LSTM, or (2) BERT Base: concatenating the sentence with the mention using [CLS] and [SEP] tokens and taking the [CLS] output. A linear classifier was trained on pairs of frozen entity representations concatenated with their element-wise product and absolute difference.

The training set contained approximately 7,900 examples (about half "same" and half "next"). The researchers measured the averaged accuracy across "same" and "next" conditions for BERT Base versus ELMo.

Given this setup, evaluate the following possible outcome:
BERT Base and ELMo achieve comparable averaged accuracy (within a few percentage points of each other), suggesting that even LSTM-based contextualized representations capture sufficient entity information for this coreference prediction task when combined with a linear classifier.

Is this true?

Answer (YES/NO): YES